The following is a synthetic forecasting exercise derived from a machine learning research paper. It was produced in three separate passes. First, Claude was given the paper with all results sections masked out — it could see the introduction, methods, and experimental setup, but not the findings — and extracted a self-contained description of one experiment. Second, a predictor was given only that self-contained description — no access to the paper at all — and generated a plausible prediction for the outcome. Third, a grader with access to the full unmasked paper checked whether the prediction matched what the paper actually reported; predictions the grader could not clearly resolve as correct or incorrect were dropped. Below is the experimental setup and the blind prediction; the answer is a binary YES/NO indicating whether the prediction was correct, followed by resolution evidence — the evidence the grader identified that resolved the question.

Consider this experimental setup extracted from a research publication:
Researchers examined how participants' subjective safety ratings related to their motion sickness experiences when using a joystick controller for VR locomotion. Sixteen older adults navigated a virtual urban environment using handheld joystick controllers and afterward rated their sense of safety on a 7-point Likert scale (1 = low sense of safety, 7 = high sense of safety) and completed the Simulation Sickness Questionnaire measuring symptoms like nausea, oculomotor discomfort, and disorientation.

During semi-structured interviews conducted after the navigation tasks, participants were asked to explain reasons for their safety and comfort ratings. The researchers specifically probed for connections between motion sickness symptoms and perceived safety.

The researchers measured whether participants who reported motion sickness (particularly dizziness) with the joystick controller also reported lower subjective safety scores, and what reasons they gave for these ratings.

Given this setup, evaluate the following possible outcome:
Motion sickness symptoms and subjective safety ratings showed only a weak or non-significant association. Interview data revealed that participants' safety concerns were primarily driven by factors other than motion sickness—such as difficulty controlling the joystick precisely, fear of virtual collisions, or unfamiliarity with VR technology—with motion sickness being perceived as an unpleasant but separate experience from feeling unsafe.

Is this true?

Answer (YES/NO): NO